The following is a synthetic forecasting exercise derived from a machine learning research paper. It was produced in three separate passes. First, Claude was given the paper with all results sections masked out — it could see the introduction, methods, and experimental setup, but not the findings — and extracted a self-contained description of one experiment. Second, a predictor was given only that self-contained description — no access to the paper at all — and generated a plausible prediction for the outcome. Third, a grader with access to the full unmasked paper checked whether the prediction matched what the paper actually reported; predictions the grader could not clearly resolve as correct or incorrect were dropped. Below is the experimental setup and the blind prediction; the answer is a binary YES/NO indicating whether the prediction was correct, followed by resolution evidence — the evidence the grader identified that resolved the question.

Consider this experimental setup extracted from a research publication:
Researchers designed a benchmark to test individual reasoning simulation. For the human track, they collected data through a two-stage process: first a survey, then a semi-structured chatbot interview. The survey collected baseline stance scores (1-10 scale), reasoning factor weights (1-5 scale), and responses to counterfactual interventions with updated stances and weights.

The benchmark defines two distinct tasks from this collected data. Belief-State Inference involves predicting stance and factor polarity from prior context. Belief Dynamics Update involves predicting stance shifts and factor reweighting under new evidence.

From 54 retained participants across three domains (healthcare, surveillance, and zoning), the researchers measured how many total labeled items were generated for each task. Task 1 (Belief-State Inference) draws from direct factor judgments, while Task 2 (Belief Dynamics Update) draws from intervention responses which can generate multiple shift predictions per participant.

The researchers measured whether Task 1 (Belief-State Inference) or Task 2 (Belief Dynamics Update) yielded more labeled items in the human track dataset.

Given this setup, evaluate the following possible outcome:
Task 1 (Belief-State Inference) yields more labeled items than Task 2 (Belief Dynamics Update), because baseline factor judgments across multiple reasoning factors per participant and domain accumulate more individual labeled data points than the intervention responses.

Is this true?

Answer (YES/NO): NO